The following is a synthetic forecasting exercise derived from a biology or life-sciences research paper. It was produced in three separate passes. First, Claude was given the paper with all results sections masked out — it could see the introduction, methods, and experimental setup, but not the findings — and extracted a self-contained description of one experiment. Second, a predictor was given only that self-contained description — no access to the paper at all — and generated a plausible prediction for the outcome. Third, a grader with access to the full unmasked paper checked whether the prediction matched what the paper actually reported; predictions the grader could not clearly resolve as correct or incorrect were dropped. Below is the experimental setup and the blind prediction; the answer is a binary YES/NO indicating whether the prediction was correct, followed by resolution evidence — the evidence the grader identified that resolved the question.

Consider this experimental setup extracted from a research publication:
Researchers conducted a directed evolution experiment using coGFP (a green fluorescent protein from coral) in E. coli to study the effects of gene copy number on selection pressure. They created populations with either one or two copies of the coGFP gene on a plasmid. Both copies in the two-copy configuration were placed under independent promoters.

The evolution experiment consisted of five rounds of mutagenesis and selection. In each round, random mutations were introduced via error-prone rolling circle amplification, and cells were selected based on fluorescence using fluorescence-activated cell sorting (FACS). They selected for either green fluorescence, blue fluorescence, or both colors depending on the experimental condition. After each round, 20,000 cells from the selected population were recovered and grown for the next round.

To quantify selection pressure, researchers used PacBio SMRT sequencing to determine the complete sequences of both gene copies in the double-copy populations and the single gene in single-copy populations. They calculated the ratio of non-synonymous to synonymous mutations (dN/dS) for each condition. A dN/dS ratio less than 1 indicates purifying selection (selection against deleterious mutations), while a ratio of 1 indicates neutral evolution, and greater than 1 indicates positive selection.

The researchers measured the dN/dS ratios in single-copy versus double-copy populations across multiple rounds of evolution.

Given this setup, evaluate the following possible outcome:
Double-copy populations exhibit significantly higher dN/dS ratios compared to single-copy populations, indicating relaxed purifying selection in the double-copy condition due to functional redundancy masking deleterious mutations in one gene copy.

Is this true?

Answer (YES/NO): YES